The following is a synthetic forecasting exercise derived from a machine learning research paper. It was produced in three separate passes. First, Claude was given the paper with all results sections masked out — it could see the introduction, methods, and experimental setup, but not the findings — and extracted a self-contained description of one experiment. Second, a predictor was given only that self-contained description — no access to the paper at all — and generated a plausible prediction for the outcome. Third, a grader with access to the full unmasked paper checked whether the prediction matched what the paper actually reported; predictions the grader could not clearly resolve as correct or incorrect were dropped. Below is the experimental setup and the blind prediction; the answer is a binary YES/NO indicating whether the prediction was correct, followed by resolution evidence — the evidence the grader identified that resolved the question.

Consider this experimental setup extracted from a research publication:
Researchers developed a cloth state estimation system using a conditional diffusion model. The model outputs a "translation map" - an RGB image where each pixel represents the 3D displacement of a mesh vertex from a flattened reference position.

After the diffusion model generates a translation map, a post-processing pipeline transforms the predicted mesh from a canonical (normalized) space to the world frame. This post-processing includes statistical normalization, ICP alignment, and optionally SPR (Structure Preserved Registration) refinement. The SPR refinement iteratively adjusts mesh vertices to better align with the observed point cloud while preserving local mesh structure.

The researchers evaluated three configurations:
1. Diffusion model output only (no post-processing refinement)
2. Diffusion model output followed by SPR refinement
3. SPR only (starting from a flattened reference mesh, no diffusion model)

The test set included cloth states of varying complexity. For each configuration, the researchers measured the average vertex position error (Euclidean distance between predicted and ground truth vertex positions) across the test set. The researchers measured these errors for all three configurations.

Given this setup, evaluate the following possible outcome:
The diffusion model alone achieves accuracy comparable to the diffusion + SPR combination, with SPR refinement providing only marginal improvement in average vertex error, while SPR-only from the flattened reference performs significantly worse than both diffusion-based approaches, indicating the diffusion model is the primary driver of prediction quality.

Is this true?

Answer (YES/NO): NO